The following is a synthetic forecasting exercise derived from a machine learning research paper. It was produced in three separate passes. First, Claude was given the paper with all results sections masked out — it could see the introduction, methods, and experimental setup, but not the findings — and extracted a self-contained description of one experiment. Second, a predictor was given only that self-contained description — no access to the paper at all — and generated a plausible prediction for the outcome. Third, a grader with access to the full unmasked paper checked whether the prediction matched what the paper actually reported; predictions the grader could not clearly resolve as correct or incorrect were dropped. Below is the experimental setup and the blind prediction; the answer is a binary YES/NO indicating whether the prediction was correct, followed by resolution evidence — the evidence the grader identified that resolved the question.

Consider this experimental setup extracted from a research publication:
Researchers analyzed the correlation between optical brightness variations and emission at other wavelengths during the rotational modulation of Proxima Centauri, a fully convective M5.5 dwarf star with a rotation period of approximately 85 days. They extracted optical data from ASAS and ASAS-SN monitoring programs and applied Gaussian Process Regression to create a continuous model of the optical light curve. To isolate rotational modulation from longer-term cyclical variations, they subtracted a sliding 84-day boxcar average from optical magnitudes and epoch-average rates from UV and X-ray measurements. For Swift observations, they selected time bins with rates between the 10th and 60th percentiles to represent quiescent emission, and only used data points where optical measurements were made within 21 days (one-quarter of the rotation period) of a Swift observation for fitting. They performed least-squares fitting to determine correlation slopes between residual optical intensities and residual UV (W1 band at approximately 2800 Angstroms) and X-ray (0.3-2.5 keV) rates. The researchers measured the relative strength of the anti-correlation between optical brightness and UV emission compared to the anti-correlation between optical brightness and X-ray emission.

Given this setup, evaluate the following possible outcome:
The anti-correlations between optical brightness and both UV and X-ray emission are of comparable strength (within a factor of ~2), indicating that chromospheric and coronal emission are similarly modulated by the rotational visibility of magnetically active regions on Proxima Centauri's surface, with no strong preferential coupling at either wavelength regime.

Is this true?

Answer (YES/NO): NO